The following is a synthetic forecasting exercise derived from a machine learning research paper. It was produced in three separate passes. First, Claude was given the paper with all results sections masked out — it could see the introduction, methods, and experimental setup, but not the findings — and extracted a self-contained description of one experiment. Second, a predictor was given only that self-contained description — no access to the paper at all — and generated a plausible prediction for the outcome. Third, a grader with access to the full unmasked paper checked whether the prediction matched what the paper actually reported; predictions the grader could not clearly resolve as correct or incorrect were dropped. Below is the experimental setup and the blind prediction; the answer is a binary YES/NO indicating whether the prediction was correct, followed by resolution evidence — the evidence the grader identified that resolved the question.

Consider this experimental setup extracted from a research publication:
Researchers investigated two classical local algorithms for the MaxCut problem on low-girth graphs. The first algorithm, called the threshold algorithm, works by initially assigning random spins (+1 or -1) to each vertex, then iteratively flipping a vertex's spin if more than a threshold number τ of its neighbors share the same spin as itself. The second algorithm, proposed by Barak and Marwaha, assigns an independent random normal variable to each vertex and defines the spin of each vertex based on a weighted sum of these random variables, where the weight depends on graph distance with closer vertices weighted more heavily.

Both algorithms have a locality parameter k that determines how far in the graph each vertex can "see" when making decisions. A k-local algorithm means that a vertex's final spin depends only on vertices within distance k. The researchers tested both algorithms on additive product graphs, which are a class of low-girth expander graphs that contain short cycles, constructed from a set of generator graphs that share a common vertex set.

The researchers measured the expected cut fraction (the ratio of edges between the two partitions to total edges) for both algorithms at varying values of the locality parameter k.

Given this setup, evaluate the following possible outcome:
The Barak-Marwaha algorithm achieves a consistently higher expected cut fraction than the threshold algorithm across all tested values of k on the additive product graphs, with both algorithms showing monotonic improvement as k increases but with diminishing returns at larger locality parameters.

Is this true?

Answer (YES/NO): NO